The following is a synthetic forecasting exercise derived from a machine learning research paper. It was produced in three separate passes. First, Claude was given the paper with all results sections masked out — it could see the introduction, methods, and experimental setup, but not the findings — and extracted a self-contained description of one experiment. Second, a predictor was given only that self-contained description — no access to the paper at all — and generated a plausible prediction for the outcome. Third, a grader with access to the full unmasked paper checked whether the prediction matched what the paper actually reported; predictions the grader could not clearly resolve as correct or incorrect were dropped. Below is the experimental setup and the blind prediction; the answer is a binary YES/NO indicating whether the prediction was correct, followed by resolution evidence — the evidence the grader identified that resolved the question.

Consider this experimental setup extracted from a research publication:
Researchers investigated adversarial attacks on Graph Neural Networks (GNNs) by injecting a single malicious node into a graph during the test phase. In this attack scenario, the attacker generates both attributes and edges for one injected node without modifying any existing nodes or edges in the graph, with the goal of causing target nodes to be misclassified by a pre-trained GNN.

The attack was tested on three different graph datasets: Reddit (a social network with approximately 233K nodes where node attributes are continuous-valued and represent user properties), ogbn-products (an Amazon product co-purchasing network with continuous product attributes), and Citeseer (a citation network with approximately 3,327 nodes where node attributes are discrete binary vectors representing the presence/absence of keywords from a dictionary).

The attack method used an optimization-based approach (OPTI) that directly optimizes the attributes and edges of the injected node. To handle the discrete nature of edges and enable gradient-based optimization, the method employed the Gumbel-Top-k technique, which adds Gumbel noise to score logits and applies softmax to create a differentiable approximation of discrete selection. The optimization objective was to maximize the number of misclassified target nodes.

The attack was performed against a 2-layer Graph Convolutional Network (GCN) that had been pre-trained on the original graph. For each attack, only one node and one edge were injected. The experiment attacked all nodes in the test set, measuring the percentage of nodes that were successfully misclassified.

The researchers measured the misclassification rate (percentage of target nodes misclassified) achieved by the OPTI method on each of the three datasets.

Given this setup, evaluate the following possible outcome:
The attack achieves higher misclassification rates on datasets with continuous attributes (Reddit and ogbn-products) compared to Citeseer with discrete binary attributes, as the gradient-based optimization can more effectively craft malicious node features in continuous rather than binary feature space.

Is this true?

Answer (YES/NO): YES